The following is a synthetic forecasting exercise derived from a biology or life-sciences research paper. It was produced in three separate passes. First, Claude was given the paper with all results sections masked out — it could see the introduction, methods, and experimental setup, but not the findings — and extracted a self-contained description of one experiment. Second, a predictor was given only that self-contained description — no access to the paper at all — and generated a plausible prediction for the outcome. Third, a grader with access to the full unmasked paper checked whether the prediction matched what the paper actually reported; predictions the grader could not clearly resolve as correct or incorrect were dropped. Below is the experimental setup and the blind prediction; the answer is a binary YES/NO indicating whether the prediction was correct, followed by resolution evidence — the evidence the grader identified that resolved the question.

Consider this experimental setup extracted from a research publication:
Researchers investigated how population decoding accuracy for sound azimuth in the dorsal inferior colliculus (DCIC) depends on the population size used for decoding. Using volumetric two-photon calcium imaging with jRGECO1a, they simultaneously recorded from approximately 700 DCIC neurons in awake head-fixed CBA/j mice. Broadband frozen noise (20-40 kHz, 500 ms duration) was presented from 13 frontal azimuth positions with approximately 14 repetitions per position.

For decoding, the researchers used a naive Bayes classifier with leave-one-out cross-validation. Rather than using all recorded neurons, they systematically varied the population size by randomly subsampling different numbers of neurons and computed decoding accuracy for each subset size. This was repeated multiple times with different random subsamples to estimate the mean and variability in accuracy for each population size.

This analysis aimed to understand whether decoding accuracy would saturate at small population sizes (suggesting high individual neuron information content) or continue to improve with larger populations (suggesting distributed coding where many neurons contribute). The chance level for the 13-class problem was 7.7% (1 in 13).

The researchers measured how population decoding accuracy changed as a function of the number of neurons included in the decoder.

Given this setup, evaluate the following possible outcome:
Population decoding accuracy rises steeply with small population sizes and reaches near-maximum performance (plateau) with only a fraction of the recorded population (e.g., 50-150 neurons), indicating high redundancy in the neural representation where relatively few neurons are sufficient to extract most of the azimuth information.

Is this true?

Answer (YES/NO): NO